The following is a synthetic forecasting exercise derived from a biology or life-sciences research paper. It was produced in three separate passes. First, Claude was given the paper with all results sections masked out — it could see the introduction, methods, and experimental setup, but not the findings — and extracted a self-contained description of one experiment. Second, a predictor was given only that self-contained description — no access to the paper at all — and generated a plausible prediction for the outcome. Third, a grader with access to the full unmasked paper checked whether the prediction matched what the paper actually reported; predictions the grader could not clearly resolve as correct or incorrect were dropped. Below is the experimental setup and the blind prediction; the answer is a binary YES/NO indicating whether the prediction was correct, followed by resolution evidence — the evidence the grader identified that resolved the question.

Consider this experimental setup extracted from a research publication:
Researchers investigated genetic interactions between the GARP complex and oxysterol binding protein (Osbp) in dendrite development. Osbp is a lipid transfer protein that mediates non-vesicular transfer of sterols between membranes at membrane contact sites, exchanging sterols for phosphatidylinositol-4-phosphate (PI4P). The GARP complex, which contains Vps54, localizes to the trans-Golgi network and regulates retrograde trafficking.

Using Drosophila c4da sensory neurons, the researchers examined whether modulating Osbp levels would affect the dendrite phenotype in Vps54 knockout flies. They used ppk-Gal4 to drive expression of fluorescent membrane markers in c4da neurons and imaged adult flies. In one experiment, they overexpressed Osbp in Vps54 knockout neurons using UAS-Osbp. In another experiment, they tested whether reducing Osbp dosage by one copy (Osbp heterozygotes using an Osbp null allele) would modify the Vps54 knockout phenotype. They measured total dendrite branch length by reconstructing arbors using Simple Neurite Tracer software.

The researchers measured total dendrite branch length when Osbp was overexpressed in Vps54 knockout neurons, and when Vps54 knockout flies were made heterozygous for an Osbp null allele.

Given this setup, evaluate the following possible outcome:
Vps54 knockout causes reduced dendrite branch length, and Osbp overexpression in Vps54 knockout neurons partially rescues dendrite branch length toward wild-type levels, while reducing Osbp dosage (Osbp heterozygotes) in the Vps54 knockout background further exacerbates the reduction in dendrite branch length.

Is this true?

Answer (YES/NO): NO